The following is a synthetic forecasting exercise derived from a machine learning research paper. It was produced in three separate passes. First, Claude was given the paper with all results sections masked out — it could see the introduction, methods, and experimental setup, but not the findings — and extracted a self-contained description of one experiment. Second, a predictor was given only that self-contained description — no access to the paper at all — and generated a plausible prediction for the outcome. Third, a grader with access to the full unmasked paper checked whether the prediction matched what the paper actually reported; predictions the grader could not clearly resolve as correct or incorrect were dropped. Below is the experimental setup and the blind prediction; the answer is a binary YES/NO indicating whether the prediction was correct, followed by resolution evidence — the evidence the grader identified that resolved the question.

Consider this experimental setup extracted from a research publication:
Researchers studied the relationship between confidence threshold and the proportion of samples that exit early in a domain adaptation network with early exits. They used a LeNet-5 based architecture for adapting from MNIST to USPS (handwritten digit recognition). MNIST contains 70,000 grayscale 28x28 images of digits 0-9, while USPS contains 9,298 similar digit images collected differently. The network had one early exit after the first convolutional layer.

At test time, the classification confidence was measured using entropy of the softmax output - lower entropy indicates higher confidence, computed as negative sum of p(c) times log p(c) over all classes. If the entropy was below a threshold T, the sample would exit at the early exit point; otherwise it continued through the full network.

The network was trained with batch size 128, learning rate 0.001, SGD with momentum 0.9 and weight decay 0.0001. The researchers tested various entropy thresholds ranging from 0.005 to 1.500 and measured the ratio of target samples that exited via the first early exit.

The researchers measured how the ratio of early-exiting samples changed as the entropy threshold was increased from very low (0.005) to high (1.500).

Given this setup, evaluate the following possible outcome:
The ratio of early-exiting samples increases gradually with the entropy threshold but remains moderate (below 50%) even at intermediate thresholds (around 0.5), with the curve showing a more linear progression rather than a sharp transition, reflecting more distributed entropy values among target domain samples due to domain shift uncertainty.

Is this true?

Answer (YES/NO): NO